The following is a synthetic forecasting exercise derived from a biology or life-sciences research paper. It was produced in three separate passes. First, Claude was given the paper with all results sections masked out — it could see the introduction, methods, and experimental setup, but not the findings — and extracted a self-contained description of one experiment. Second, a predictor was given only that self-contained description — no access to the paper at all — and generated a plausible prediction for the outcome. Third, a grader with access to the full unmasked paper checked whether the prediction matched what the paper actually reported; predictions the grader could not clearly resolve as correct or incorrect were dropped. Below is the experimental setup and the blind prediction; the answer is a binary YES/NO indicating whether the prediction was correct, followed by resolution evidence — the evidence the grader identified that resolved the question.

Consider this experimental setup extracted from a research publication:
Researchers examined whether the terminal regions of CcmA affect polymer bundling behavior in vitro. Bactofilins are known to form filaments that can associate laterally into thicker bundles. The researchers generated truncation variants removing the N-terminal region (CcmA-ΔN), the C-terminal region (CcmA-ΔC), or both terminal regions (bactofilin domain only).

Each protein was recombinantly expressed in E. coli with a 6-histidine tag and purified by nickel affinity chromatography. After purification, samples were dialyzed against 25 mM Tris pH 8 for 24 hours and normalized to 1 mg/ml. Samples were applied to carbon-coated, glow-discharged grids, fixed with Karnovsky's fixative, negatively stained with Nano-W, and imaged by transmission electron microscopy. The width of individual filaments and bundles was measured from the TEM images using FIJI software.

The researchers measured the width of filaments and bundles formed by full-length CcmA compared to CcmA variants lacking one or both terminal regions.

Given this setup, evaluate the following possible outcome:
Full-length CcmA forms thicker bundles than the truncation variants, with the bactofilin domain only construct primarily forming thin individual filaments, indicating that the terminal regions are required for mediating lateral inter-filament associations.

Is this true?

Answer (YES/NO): NO